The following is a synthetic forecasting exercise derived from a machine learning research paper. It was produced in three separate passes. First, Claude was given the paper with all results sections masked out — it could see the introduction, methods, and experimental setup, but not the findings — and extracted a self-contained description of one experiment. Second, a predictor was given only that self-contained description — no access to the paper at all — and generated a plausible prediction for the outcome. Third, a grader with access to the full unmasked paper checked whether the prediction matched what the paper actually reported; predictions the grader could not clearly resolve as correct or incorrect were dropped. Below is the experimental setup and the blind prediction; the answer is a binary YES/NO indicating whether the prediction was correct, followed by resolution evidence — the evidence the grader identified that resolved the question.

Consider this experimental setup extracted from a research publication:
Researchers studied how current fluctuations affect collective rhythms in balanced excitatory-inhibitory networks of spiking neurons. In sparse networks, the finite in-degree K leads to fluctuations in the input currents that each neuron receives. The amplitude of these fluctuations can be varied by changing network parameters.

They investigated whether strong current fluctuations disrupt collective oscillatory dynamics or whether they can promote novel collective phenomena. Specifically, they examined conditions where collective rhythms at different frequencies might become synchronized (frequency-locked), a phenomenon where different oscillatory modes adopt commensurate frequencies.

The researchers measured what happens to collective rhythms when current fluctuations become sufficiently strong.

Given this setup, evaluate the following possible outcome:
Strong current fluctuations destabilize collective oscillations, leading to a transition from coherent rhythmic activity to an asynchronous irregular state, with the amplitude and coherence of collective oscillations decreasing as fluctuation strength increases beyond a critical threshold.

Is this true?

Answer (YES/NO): NO